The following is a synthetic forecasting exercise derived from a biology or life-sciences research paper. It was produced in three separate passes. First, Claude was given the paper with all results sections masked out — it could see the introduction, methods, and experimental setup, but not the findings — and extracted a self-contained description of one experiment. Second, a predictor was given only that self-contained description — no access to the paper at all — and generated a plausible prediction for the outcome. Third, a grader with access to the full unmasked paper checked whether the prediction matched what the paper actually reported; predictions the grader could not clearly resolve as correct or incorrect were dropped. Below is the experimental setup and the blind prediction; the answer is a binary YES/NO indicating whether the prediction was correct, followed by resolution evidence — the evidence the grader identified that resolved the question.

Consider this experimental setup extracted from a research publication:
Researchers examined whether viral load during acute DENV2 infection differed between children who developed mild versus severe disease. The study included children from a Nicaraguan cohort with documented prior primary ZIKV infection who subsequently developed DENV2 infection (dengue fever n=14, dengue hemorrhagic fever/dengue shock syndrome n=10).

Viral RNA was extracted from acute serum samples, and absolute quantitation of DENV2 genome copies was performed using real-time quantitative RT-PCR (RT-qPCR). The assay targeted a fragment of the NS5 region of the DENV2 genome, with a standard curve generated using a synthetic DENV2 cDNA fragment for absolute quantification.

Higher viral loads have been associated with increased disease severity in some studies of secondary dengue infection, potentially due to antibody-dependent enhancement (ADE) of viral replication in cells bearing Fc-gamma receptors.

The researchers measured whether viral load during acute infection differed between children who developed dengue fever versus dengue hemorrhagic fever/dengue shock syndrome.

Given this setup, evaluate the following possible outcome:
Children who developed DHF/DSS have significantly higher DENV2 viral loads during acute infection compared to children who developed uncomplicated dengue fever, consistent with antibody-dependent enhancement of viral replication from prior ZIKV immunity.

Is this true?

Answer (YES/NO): NO